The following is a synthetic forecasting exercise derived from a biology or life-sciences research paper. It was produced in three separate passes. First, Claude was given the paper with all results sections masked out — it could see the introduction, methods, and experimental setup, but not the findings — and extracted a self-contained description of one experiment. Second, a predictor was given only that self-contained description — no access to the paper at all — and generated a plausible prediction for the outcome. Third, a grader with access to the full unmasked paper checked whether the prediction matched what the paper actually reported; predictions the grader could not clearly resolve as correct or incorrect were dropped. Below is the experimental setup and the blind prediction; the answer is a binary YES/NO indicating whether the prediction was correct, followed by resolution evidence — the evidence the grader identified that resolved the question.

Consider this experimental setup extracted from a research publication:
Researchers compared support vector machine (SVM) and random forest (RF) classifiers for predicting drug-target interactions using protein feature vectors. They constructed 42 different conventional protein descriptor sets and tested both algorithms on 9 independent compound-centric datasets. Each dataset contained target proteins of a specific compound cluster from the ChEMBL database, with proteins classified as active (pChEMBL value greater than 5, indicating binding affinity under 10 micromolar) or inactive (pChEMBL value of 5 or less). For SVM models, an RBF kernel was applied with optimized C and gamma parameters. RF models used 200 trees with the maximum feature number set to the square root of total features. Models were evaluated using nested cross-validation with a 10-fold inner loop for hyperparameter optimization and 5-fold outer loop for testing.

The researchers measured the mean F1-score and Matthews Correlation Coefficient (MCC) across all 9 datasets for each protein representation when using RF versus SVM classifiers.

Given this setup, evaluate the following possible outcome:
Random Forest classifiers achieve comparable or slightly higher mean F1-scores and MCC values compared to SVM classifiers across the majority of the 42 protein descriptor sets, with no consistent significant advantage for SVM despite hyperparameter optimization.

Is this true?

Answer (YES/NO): YES